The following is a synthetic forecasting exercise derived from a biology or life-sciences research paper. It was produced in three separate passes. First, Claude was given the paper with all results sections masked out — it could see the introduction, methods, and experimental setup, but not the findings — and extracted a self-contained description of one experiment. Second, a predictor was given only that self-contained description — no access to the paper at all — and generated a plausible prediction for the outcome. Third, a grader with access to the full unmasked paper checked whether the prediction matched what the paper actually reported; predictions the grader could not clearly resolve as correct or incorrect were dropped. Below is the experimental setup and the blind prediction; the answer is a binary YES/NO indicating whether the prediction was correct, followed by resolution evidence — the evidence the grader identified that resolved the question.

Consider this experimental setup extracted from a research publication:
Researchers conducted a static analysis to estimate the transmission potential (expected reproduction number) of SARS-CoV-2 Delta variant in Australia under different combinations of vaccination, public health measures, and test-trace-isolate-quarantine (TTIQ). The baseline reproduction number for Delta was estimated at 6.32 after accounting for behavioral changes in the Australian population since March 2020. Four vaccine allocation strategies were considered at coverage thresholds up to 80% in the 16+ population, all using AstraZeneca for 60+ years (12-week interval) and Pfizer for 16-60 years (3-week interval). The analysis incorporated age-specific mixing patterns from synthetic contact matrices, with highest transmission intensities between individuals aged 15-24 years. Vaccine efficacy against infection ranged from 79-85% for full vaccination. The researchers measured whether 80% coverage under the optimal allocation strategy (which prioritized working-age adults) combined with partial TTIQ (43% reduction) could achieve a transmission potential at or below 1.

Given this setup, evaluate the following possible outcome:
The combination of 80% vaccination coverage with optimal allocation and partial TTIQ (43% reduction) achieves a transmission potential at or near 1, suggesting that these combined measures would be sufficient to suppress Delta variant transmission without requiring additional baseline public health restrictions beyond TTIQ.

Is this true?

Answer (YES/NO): NO